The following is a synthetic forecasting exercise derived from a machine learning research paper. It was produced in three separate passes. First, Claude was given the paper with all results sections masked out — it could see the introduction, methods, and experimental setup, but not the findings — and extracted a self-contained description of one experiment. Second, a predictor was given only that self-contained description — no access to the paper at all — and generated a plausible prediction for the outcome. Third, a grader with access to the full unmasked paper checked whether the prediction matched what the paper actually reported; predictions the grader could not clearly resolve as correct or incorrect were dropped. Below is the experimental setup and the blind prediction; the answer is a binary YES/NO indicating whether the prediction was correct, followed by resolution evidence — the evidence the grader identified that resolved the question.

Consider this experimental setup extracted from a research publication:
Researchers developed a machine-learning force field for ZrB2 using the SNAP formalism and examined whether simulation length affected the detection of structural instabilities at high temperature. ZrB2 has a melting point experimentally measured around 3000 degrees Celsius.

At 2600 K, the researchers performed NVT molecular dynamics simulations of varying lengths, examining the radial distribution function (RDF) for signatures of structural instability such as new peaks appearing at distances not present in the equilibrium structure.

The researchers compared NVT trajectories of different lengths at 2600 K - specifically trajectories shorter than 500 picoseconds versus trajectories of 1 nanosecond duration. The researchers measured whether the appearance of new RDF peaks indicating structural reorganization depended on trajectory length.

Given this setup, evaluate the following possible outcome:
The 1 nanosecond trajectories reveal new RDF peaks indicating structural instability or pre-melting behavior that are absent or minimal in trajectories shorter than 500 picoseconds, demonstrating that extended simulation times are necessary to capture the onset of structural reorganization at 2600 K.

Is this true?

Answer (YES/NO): YES